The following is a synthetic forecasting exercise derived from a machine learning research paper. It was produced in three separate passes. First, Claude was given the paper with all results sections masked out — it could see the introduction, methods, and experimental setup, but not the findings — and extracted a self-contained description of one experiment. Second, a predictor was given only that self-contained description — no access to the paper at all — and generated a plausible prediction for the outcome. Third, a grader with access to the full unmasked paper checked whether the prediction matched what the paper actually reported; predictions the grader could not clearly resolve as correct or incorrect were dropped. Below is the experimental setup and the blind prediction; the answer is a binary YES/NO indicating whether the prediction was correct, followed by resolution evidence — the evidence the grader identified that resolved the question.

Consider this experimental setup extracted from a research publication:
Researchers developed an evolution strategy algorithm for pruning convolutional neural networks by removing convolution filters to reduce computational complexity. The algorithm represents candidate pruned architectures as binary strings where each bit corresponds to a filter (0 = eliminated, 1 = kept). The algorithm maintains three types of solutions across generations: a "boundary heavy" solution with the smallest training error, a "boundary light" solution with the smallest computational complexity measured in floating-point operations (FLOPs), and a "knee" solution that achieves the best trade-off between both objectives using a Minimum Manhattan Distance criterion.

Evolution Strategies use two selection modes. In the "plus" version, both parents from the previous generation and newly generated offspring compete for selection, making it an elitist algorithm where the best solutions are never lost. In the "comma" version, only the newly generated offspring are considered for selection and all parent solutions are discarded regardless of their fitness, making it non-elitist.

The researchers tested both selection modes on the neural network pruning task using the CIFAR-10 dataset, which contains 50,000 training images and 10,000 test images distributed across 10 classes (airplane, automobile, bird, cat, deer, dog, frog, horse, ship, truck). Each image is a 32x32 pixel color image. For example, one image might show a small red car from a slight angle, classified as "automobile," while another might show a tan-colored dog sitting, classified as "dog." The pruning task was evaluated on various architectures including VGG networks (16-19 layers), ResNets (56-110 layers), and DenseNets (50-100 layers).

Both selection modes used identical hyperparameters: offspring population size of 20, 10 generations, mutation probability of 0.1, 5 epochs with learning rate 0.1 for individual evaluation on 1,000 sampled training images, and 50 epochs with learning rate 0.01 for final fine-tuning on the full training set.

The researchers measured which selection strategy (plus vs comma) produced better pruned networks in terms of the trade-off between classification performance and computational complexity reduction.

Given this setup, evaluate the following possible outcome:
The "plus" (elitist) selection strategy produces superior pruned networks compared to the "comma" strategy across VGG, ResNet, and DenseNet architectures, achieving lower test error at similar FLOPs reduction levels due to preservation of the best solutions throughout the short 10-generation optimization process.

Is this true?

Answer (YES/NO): NO